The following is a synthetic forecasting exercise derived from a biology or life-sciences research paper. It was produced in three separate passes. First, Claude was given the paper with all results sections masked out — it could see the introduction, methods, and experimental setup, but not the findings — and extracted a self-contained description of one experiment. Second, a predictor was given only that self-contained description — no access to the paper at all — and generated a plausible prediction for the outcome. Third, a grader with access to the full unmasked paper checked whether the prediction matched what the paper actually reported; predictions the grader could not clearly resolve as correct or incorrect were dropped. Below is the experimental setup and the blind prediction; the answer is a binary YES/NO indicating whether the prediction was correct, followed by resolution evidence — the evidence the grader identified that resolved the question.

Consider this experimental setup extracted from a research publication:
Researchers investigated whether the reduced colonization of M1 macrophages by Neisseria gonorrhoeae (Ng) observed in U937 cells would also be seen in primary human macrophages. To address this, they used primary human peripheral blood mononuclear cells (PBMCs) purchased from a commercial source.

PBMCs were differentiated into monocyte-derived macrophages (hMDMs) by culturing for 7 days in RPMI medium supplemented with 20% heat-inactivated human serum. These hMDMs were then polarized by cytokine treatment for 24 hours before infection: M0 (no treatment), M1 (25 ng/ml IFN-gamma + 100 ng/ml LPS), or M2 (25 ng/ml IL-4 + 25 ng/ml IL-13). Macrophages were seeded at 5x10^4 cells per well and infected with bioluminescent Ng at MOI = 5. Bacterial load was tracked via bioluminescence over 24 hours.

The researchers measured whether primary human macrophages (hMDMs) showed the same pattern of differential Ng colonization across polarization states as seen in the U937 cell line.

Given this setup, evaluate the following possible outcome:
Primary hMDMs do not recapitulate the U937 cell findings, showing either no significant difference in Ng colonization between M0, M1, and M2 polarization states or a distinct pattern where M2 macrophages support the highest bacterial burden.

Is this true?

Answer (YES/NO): NO